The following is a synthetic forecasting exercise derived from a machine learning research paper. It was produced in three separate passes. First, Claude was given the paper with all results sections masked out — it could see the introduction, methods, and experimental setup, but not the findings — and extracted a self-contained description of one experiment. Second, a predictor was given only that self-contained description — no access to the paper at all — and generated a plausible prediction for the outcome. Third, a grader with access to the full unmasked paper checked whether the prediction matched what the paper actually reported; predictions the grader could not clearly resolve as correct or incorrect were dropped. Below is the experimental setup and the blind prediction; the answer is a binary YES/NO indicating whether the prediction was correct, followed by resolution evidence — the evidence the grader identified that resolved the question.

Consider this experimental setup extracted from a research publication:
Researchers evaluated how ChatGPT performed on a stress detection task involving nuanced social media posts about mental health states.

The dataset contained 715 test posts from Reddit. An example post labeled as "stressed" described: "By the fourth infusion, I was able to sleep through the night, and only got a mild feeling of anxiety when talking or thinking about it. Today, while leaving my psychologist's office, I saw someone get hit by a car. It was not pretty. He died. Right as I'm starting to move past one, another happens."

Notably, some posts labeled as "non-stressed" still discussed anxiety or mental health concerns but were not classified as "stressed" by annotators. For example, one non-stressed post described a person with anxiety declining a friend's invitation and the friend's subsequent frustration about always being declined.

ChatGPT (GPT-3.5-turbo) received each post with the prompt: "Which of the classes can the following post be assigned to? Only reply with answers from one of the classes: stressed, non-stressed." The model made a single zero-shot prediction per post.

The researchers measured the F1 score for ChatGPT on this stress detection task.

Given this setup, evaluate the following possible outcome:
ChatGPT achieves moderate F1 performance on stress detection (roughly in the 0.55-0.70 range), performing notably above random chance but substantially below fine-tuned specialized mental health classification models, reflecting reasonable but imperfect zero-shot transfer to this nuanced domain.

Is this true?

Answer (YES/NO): NO